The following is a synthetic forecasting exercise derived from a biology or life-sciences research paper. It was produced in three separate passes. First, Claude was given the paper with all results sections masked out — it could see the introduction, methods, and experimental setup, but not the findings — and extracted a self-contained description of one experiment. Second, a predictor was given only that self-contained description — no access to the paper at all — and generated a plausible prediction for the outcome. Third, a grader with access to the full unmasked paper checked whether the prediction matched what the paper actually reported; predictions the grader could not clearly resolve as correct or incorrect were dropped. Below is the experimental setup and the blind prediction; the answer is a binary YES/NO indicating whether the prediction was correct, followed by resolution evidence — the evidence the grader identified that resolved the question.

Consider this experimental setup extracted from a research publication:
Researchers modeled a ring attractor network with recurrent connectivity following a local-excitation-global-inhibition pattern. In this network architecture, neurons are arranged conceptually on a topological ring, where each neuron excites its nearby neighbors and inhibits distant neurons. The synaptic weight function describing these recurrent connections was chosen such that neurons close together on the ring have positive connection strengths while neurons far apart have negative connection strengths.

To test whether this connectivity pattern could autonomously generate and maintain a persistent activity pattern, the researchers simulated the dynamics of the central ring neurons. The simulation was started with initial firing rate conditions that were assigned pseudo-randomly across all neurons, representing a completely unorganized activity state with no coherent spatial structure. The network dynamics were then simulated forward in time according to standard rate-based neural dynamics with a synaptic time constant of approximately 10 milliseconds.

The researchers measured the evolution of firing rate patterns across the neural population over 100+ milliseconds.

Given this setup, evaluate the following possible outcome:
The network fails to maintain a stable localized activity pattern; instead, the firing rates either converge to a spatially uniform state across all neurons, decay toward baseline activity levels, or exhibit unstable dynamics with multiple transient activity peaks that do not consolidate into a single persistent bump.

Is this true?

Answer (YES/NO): NO